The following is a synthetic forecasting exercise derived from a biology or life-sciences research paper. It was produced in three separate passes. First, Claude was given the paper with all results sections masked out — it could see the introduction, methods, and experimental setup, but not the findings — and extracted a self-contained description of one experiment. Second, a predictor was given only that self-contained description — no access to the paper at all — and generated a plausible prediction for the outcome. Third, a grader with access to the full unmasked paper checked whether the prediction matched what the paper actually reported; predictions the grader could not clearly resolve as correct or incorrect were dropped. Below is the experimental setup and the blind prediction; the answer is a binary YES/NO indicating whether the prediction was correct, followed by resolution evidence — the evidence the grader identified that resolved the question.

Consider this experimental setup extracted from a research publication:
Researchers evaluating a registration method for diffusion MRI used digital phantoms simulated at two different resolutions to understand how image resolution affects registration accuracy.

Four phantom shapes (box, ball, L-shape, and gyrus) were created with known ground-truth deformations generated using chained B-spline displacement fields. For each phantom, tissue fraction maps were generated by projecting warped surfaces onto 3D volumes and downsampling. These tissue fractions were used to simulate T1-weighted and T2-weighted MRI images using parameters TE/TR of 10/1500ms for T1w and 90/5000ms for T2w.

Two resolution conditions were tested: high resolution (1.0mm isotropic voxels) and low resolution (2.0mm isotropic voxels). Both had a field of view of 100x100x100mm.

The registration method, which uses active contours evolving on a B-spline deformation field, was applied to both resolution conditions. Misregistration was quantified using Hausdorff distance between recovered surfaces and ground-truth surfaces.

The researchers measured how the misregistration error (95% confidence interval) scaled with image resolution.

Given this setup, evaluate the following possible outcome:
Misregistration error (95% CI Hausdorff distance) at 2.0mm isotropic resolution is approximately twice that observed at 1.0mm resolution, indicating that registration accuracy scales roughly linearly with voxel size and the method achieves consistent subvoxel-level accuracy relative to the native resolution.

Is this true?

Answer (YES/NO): NO